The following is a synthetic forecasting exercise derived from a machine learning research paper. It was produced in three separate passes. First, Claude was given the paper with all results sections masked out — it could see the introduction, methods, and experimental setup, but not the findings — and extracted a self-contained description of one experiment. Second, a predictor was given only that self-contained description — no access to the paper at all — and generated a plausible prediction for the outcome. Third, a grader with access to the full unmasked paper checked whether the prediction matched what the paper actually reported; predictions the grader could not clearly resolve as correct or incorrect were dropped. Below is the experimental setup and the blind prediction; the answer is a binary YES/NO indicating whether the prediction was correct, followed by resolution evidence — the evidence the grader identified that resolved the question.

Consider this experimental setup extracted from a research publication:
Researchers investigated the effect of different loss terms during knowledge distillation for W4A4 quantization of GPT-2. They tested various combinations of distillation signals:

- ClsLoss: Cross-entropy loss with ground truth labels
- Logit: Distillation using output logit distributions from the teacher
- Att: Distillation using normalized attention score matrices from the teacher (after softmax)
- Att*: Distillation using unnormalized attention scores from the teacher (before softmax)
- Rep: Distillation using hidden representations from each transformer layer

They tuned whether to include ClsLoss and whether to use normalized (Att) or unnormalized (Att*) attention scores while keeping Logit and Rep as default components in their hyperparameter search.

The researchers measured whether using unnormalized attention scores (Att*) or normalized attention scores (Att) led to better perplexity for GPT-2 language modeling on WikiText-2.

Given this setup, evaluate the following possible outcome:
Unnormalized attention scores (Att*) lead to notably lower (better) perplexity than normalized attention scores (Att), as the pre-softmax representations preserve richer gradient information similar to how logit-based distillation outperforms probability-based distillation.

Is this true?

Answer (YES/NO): YES